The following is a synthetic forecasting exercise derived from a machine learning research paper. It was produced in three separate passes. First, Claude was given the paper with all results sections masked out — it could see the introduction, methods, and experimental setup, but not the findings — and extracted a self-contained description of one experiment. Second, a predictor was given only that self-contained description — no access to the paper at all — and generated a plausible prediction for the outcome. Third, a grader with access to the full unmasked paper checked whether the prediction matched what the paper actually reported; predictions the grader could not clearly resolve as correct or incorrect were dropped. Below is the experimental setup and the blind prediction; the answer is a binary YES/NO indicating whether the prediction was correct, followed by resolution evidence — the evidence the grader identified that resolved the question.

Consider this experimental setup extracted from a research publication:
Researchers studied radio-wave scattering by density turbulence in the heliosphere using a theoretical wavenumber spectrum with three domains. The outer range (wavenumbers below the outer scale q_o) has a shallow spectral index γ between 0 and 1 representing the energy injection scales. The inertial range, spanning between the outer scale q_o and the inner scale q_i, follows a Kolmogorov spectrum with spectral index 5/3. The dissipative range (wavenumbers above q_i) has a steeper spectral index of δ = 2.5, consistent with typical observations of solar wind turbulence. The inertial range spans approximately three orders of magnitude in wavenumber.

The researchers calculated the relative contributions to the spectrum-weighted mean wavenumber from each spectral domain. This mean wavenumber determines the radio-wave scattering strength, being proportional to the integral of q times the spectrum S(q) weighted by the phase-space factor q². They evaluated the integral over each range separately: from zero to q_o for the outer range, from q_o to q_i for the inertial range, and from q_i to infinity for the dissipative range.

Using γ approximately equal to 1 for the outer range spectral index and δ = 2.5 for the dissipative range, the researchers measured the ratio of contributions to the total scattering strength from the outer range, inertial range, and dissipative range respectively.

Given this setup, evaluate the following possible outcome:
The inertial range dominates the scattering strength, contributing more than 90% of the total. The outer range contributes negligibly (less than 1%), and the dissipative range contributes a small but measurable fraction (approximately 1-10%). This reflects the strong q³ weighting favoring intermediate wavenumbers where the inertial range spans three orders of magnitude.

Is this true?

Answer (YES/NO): NO